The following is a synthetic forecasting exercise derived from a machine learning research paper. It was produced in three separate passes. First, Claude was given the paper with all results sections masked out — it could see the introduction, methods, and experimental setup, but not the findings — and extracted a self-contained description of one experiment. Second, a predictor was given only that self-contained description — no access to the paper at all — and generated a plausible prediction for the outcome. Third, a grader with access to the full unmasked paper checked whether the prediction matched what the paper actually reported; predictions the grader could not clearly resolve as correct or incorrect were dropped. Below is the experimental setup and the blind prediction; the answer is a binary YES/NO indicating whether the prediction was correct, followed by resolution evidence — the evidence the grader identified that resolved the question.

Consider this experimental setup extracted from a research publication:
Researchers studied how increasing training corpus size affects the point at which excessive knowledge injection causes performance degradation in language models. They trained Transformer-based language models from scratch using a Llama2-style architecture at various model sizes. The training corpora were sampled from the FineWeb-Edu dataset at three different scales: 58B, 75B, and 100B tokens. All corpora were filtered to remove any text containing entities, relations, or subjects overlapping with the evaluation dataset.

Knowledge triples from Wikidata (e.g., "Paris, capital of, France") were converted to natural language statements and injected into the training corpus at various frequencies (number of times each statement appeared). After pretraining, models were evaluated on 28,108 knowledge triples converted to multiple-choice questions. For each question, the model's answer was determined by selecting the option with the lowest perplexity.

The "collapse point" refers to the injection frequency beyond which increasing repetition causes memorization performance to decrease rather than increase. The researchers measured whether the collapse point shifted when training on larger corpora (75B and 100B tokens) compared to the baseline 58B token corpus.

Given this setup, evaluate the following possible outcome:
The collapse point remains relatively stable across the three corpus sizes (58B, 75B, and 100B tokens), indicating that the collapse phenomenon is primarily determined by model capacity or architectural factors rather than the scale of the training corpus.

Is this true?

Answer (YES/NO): NO